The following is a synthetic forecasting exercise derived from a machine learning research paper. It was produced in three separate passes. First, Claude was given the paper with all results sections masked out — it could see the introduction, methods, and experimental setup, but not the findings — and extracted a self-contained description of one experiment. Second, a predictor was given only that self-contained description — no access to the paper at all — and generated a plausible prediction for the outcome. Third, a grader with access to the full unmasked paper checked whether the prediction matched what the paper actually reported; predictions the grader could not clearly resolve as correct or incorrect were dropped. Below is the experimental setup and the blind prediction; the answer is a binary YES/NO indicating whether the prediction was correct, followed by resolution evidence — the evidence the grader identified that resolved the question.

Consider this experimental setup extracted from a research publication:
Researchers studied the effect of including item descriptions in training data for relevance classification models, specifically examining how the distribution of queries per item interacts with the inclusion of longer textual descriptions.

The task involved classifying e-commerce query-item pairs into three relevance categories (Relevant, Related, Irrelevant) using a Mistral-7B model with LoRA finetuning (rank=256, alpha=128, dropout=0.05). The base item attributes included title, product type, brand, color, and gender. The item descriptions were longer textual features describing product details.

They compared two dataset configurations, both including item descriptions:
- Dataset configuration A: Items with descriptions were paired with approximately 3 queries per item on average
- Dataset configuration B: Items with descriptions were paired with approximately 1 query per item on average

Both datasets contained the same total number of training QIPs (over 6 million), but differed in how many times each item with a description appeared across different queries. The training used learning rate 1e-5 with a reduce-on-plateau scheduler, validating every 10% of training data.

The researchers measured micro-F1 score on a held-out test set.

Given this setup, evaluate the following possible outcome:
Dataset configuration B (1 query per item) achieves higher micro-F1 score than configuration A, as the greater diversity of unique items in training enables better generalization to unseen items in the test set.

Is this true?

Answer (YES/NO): NO